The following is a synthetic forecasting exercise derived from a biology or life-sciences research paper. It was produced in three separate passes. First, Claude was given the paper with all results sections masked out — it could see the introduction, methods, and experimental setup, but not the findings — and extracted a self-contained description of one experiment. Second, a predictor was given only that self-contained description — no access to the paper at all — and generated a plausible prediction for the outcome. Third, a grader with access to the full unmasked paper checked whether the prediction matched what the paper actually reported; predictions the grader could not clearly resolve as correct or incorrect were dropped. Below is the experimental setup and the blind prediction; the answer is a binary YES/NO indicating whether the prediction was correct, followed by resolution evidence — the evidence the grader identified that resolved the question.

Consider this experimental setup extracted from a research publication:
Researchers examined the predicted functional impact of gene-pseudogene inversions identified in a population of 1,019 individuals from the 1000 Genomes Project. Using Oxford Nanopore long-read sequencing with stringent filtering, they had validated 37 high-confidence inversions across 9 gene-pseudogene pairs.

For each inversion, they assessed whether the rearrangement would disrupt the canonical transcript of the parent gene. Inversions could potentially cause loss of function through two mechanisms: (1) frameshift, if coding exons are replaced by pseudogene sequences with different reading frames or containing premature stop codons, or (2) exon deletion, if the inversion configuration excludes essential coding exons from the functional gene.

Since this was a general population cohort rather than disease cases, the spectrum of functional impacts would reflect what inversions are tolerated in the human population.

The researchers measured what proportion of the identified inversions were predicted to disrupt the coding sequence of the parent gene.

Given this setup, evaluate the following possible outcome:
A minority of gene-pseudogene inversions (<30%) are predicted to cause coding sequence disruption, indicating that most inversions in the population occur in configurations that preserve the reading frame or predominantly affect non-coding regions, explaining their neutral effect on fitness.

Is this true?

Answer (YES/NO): YES